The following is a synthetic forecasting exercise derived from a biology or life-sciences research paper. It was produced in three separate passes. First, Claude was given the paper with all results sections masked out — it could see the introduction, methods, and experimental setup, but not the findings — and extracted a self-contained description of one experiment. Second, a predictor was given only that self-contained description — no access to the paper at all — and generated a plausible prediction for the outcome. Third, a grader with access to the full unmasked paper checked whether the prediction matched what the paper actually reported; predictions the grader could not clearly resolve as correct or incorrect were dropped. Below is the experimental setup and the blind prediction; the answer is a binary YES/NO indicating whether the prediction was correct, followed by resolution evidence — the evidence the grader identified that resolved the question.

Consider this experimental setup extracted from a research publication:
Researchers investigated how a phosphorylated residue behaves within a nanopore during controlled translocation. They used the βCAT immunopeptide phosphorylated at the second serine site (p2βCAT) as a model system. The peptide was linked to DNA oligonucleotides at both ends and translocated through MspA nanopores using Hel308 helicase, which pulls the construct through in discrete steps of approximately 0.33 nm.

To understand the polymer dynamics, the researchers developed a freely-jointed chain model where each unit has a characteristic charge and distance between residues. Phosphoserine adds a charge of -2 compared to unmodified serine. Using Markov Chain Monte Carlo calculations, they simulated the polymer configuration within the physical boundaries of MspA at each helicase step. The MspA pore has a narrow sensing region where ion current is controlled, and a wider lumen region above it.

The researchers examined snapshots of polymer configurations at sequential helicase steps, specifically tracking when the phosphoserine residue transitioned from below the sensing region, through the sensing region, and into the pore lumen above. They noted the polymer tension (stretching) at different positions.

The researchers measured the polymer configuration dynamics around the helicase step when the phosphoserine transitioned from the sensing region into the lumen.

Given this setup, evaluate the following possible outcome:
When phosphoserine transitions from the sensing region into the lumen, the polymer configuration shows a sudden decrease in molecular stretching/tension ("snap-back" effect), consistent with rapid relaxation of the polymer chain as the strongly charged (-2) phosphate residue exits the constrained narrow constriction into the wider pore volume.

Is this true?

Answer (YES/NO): YES